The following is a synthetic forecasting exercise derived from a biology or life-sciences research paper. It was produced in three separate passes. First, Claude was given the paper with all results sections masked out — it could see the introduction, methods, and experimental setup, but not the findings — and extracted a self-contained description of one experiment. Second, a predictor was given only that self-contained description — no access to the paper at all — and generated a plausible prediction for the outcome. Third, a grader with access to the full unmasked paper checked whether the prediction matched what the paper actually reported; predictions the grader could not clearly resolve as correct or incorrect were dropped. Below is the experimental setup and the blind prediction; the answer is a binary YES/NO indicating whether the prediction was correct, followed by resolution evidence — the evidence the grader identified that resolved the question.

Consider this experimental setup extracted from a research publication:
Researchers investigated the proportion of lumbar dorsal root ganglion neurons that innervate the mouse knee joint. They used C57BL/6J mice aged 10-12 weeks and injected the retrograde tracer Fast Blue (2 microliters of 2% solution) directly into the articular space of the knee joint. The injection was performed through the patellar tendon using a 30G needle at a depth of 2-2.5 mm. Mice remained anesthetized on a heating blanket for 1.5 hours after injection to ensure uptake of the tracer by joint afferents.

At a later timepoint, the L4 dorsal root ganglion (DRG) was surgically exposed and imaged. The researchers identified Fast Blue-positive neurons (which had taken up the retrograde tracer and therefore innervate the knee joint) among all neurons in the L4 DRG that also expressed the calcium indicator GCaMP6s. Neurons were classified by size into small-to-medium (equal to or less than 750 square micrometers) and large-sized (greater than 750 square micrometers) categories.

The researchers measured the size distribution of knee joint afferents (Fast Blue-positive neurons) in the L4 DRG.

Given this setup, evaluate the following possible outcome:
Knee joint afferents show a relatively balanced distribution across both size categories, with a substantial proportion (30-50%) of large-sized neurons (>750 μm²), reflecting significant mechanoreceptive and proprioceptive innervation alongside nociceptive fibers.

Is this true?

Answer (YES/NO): NO